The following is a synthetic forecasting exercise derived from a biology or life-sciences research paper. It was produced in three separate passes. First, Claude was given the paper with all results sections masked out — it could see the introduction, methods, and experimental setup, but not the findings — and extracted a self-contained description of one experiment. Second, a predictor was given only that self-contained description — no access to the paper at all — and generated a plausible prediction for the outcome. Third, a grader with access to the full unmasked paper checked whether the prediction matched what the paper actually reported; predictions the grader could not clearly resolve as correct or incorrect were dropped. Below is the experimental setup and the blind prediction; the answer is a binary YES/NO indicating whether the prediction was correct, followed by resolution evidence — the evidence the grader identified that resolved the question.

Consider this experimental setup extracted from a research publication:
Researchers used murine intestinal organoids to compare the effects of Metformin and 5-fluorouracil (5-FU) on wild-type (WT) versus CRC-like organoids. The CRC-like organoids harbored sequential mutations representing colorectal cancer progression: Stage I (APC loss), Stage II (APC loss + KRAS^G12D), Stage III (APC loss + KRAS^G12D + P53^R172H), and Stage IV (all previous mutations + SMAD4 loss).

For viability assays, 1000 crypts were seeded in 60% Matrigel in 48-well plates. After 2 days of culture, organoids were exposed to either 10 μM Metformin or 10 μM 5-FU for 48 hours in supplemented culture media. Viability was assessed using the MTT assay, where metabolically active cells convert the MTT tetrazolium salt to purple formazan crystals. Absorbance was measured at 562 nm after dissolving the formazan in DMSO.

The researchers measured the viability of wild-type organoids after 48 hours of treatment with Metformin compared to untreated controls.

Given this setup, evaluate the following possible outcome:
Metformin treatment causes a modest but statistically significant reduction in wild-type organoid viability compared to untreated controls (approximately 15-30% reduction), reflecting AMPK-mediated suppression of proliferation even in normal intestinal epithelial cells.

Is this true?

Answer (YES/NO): NO